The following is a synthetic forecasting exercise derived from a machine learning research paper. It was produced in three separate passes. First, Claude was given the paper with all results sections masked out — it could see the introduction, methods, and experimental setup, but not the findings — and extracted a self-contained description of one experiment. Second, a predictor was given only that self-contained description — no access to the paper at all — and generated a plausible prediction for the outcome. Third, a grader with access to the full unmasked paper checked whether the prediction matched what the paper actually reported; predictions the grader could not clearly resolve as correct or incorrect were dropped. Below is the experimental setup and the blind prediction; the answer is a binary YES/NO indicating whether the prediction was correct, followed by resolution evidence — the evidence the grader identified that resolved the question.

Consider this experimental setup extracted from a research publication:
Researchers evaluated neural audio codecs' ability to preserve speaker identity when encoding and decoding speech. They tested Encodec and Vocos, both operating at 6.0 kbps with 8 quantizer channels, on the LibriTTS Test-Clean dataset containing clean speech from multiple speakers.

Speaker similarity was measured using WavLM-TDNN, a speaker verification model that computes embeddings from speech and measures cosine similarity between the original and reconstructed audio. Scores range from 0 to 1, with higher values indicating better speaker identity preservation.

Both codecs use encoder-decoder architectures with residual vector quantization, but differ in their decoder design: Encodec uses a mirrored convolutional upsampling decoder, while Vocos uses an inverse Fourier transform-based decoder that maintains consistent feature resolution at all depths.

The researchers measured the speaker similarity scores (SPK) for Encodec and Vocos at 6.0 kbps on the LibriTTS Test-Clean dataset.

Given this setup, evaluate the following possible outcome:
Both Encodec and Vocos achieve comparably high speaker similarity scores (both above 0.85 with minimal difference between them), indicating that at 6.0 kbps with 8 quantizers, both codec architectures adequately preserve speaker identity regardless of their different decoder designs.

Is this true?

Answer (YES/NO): YES